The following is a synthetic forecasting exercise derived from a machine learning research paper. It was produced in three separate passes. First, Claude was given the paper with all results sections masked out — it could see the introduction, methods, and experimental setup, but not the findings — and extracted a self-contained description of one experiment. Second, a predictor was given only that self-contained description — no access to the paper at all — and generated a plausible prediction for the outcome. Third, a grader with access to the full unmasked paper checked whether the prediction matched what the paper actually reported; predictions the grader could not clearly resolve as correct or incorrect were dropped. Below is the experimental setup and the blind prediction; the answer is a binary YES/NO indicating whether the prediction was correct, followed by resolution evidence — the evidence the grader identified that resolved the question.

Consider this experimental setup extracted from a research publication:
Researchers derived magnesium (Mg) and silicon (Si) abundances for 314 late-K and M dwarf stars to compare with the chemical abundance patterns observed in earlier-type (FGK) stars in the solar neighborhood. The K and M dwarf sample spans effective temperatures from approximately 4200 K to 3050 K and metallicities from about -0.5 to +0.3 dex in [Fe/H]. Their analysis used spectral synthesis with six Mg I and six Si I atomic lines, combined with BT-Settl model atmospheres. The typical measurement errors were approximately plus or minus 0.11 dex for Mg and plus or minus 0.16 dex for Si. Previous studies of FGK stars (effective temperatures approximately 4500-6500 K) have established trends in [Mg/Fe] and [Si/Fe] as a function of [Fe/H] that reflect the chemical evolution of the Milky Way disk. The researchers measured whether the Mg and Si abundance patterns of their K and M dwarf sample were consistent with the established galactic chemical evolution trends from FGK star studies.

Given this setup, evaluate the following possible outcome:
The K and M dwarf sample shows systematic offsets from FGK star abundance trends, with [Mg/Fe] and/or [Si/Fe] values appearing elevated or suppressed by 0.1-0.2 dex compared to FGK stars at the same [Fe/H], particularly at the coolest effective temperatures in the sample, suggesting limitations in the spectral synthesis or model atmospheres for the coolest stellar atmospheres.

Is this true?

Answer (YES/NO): NO